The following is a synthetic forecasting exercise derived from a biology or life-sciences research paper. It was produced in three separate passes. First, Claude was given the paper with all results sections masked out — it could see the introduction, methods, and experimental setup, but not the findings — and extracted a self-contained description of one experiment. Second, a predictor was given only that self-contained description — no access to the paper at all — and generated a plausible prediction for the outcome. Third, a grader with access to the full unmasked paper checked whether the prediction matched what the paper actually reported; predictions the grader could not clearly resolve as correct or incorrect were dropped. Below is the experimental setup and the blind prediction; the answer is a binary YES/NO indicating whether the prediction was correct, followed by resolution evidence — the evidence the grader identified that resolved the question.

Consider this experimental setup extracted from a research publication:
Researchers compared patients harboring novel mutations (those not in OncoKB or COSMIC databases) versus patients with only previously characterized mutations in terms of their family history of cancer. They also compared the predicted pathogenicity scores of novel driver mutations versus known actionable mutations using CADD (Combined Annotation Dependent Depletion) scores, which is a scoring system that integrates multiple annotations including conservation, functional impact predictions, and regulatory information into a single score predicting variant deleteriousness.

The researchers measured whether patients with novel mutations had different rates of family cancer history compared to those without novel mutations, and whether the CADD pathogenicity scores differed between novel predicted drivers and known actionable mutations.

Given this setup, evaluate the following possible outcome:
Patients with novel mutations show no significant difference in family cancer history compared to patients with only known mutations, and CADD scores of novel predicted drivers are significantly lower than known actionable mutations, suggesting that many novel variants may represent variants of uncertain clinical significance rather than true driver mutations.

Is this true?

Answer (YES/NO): NO